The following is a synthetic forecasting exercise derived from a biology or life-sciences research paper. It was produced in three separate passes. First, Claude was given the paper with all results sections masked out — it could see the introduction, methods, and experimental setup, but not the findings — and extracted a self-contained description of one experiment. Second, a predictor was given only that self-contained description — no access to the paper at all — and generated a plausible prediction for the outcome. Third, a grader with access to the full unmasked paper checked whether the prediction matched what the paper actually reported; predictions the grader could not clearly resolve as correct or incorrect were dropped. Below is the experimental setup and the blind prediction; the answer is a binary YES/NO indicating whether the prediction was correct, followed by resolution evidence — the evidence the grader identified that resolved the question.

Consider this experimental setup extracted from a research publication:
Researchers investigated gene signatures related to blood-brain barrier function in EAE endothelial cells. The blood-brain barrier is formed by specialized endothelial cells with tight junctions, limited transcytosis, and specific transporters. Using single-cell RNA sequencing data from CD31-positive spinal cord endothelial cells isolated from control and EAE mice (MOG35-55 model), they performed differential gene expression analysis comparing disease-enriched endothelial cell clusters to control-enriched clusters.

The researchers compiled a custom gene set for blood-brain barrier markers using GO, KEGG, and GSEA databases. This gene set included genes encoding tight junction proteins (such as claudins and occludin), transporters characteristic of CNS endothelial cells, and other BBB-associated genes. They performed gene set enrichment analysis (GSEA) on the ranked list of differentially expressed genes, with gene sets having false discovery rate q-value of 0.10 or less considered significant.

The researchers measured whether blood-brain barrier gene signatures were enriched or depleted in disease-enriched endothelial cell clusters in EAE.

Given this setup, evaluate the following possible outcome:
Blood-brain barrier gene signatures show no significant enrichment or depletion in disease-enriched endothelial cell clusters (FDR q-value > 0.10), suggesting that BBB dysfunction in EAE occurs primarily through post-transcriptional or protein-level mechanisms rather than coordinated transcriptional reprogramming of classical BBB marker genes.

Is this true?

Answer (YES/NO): NO